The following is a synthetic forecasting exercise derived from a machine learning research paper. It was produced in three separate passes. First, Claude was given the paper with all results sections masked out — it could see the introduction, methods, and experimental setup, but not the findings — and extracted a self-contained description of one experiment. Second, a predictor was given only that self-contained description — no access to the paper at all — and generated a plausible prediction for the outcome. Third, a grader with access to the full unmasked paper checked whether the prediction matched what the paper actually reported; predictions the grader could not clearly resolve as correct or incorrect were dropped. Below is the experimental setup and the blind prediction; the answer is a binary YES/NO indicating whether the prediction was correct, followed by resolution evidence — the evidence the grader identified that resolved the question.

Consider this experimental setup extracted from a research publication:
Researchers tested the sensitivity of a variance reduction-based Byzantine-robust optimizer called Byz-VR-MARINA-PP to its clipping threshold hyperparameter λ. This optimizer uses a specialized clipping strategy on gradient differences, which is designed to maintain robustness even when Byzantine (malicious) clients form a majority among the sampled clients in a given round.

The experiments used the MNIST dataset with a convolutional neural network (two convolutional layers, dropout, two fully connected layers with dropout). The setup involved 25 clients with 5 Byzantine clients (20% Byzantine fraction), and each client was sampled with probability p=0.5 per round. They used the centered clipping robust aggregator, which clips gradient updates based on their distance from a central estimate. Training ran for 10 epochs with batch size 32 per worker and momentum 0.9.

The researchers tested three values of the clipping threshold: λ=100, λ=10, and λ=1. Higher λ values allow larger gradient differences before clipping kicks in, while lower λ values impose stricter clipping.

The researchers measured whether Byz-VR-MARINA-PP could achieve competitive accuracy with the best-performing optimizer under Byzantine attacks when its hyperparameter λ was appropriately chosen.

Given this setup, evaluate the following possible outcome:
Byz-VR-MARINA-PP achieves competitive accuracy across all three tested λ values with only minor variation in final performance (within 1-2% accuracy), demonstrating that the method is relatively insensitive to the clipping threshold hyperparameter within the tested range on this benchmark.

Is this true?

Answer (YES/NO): NO